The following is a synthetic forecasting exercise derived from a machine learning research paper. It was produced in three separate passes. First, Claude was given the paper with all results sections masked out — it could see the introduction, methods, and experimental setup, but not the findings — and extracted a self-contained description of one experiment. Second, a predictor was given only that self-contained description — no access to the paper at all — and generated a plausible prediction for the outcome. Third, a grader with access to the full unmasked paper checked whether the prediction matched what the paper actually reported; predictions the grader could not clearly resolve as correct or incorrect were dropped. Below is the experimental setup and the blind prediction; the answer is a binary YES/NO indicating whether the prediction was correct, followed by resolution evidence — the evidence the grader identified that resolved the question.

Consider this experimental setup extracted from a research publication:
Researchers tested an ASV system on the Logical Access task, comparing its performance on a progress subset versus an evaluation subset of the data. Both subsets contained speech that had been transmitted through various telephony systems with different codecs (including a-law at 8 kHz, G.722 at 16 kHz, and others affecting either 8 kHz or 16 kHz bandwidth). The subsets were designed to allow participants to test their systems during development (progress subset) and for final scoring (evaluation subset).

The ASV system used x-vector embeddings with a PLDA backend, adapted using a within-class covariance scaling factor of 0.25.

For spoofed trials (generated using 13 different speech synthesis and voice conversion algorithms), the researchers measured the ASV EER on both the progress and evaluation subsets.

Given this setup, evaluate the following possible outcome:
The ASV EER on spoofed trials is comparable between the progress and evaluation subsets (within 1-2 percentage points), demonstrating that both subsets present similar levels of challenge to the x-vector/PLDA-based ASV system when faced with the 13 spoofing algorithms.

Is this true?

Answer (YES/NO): YES